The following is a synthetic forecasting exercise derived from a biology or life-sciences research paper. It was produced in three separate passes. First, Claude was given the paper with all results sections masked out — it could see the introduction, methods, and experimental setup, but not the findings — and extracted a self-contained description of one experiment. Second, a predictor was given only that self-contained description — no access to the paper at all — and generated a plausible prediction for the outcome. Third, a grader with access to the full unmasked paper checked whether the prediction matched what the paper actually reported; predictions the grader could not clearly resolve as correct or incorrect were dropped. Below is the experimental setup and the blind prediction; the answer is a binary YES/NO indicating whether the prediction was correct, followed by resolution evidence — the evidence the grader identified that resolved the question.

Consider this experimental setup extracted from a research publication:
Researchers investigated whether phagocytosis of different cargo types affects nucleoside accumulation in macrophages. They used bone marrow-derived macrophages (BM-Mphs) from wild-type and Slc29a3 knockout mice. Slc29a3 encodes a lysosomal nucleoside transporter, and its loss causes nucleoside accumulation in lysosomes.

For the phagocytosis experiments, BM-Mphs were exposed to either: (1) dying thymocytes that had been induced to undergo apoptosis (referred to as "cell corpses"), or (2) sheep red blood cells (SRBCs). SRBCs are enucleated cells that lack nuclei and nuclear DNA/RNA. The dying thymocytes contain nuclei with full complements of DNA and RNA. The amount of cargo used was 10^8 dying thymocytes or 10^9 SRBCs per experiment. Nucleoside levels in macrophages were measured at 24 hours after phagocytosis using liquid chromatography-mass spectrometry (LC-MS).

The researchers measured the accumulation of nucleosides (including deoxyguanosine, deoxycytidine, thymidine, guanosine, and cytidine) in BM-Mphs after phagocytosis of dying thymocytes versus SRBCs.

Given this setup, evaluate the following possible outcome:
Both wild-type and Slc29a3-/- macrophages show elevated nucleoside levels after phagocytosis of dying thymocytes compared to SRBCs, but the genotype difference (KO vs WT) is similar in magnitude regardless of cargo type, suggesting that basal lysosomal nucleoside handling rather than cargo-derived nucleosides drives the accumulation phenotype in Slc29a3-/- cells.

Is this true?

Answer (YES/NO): NO